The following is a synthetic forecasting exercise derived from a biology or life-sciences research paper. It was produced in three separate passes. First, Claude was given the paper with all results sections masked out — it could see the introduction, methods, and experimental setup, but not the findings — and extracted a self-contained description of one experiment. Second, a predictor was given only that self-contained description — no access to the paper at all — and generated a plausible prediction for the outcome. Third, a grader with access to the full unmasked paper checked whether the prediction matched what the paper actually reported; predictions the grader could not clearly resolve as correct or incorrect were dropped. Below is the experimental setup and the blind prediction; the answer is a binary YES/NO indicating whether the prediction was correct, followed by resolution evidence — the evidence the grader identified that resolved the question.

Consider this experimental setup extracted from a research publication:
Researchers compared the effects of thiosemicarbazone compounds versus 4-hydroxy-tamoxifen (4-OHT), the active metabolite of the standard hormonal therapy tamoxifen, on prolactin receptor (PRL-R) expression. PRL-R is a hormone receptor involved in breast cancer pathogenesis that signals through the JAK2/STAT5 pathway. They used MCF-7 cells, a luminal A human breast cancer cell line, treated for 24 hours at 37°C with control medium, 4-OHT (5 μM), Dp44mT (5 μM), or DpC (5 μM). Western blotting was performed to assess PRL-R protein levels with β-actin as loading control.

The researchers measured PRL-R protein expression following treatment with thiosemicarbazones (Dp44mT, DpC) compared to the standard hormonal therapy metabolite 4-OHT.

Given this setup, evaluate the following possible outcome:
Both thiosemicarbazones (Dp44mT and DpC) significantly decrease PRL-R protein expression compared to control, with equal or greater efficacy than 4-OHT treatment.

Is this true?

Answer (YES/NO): YES